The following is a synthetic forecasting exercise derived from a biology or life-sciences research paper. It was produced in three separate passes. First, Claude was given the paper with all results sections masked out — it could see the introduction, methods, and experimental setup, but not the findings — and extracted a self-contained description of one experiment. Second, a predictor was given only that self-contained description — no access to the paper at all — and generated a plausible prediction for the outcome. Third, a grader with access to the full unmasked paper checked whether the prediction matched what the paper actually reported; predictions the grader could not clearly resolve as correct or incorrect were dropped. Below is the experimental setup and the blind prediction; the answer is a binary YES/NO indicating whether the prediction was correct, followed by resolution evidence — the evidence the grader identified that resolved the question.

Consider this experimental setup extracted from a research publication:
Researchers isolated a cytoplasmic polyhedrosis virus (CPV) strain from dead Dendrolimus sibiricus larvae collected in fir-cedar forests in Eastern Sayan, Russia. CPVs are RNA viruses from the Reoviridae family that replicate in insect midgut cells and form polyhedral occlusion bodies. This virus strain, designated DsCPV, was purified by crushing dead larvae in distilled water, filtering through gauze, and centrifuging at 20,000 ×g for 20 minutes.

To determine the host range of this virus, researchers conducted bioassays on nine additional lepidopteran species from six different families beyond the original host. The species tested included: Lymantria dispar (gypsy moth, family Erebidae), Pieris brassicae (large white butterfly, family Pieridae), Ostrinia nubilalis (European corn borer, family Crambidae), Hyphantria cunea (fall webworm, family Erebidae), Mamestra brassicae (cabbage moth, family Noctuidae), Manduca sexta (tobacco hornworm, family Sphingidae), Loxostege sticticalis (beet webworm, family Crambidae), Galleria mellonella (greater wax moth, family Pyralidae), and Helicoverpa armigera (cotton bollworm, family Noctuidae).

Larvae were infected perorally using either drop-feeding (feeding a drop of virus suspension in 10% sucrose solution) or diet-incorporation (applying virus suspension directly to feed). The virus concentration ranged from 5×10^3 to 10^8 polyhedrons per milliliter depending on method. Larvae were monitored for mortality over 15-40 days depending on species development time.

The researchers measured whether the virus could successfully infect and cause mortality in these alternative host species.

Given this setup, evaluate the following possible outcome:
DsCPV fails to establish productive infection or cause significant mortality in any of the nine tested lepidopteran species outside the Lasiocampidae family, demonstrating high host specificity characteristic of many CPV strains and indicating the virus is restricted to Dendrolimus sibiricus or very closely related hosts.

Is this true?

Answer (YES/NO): NO